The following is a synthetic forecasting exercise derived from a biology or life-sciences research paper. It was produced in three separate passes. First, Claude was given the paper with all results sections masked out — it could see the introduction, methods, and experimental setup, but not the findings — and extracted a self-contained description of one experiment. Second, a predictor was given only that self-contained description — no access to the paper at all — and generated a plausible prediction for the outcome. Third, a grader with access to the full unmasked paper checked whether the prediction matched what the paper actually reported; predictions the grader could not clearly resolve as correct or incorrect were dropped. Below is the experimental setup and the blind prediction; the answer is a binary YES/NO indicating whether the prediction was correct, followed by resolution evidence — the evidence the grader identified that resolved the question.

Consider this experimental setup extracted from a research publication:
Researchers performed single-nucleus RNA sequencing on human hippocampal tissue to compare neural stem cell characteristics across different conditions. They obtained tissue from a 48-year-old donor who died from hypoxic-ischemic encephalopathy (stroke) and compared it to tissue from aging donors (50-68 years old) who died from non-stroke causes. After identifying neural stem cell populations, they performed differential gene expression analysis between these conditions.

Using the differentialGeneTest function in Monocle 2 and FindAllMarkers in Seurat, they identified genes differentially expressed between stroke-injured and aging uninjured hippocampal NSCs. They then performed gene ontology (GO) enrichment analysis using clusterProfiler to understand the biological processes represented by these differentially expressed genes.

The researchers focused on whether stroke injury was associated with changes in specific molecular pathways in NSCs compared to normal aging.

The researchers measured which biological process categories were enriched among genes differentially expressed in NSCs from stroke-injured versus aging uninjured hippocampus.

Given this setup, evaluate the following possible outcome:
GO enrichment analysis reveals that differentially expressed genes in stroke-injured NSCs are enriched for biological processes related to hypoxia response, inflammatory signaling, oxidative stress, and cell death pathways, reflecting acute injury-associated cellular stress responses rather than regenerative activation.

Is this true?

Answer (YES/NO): NO